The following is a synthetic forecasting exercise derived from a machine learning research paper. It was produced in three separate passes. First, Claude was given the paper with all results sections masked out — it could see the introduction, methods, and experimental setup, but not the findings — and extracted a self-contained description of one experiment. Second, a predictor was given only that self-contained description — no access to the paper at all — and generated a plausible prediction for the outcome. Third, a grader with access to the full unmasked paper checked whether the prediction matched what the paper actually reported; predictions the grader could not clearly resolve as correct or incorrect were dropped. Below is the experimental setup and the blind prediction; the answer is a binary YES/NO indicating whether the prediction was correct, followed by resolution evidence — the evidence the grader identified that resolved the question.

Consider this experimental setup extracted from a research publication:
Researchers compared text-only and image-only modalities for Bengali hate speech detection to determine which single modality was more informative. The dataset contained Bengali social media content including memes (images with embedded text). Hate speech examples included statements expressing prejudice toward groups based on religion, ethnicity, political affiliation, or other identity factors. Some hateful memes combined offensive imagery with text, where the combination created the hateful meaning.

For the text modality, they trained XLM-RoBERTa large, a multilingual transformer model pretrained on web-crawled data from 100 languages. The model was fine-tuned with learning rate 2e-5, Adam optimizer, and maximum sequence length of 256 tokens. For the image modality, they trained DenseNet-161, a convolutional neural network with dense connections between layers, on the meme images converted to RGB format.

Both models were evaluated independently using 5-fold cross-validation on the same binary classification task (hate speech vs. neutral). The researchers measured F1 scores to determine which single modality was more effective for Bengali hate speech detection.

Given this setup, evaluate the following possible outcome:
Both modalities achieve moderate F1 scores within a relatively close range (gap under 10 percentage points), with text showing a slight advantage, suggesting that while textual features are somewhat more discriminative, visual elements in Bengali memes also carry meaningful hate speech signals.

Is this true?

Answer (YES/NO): YES